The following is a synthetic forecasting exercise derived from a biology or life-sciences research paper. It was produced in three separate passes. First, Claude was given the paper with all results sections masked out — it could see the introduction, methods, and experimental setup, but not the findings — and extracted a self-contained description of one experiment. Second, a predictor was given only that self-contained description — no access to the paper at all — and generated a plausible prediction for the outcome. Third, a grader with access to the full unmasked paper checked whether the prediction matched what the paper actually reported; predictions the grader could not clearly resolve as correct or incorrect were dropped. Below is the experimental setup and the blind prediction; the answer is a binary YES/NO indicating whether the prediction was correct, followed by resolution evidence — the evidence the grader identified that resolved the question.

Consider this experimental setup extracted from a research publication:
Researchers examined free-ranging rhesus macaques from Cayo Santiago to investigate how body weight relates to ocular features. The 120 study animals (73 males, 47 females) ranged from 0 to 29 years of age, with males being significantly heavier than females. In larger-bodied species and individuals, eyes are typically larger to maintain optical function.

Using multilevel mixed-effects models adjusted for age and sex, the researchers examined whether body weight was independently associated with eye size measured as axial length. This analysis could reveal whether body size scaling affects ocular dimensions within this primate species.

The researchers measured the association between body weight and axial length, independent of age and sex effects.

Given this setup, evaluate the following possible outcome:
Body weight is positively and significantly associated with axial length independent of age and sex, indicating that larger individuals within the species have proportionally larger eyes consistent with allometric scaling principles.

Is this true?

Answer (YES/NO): NO